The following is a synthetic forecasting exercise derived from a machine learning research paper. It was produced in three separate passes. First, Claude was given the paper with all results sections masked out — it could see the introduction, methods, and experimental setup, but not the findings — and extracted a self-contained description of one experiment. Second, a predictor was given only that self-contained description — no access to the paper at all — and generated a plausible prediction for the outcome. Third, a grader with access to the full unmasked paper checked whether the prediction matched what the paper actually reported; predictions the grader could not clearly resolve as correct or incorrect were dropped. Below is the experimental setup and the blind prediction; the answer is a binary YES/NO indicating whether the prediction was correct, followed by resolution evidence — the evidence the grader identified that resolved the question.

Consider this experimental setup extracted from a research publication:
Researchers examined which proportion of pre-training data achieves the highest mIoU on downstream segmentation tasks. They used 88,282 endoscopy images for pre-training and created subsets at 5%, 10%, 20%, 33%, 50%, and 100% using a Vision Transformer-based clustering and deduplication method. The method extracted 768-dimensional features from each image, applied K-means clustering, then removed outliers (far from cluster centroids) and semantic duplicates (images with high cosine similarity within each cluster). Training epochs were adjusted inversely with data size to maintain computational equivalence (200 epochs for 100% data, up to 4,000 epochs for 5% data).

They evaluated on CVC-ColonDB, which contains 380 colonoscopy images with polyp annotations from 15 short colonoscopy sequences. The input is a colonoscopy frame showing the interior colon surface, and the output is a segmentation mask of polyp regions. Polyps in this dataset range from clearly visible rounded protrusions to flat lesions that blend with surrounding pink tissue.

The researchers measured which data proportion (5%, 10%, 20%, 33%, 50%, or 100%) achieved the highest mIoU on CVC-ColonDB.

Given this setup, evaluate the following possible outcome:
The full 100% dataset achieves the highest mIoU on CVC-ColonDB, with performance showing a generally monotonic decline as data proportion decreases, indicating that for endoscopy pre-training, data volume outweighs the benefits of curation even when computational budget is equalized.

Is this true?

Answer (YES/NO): NO